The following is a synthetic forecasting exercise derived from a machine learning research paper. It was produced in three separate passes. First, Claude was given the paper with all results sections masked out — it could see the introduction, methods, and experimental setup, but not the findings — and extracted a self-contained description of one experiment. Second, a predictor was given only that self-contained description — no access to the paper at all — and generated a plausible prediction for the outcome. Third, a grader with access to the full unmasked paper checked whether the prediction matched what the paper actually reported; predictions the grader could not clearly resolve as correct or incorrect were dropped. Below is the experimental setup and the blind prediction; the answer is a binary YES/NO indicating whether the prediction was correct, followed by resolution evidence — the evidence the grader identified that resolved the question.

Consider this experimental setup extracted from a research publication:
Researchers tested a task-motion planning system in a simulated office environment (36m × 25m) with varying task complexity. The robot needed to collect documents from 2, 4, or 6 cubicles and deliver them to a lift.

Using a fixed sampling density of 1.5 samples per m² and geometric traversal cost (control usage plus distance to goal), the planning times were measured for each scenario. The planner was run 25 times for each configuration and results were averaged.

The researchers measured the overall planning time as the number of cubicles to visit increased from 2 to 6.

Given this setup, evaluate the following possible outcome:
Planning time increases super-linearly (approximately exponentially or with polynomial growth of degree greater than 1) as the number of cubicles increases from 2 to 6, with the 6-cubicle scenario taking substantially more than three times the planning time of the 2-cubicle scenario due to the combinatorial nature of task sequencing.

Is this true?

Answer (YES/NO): NO